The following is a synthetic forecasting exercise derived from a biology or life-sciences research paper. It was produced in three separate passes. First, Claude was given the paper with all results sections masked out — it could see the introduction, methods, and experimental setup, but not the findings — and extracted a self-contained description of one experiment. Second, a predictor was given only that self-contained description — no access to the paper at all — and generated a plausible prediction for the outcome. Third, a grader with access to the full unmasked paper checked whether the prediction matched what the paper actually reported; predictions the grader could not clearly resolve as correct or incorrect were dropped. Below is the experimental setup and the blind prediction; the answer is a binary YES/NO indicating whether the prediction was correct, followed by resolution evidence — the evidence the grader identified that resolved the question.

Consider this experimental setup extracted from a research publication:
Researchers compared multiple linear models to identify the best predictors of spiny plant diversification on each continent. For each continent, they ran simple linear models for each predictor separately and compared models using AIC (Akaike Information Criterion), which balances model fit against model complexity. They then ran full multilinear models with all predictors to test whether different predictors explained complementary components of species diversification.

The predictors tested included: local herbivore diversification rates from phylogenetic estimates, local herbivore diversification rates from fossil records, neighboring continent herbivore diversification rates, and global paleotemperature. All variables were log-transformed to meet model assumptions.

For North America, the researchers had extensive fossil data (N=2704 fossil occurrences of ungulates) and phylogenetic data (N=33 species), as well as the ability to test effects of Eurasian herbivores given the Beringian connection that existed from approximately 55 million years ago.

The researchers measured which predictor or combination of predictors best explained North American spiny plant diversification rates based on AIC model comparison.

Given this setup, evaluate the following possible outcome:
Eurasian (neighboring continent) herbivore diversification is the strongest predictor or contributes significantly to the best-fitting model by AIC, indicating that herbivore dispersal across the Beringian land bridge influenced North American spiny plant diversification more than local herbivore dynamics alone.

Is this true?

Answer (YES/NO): NO